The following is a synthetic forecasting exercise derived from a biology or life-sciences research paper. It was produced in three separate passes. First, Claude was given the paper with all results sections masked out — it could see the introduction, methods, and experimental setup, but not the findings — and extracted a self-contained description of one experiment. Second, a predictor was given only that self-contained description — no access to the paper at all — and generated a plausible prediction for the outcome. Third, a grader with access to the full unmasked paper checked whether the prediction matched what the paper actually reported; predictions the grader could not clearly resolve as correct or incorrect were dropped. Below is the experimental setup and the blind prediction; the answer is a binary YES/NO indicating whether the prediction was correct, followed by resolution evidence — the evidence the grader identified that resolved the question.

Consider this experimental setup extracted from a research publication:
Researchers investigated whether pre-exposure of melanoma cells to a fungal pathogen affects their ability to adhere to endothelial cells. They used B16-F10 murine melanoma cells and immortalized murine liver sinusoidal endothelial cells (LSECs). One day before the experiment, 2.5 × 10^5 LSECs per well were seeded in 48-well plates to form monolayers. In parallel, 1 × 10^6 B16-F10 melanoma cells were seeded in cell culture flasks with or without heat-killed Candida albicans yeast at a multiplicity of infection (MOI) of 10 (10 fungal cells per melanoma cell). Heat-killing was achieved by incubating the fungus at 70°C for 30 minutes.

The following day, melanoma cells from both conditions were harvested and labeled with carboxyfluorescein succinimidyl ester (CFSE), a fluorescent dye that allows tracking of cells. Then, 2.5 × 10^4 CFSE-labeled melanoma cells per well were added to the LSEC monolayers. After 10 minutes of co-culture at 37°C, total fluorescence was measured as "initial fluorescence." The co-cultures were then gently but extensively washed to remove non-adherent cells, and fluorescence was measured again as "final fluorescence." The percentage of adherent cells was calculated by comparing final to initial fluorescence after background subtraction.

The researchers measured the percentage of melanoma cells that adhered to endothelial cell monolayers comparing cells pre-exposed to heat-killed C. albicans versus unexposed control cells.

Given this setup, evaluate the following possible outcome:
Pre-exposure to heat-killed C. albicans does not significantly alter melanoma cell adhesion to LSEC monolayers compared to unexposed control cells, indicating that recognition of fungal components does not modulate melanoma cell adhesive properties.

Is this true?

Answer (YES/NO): NO